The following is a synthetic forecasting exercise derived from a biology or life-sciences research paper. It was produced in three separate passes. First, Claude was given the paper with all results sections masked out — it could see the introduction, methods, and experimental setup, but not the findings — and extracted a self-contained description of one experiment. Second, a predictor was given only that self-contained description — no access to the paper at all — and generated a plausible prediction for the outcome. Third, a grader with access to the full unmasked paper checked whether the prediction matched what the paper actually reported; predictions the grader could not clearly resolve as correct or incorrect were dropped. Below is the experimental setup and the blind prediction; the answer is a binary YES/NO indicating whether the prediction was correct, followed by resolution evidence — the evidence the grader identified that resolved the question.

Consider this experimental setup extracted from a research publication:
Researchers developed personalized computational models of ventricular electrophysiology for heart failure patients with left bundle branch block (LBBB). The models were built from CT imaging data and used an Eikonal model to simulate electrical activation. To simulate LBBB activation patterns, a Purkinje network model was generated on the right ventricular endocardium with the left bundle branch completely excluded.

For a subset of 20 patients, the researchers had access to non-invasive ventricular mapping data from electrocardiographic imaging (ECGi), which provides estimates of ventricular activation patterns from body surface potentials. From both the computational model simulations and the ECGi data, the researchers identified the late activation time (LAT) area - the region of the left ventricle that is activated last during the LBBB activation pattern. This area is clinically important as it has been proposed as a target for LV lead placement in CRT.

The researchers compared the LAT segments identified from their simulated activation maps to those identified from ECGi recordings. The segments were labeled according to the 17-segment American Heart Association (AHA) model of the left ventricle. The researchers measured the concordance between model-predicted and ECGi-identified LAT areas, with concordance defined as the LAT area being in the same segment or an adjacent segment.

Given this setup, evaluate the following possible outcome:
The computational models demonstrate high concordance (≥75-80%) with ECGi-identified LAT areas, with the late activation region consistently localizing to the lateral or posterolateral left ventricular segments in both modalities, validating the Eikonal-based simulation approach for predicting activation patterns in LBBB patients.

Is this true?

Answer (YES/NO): NO